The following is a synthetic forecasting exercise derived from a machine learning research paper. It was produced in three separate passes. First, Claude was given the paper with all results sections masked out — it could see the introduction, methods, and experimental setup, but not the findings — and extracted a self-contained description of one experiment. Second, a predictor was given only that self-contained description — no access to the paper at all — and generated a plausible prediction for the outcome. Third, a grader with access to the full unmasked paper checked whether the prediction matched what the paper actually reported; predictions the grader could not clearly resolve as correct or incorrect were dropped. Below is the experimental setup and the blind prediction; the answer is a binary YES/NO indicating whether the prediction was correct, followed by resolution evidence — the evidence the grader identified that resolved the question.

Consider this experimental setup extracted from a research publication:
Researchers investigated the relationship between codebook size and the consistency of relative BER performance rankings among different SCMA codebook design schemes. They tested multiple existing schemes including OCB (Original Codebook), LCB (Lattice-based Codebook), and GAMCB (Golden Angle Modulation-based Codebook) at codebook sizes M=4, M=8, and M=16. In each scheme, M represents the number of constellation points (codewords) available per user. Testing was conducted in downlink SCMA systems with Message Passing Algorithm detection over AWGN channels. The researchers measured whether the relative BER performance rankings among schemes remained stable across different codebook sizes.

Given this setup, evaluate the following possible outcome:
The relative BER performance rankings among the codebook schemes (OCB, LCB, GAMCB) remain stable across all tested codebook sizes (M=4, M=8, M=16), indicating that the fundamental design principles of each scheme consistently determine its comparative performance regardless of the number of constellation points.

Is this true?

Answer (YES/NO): NO